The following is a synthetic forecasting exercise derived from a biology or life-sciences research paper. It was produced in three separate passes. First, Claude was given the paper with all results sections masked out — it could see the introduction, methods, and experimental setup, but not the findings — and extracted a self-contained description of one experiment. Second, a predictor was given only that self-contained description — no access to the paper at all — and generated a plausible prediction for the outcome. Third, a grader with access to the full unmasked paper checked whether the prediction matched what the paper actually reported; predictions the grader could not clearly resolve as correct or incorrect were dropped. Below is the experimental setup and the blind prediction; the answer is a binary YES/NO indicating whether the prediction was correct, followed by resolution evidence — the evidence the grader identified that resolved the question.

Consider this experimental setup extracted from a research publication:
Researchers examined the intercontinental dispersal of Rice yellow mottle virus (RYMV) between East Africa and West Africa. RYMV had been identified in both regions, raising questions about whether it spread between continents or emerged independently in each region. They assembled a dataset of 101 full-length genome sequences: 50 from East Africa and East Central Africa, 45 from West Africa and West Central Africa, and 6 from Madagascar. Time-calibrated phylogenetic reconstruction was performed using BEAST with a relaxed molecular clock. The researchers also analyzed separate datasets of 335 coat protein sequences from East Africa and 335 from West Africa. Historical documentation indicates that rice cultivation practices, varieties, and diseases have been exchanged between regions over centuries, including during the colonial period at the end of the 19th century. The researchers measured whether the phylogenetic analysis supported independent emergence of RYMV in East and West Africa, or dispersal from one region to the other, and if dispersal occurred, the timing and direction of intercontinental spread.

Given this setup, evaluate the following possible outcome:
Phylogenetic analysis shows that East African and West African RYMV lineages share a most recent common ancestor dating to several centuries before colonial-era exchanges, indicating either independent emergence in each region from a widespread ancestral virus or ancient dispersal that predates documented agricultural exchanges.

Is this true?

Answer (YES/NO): NO